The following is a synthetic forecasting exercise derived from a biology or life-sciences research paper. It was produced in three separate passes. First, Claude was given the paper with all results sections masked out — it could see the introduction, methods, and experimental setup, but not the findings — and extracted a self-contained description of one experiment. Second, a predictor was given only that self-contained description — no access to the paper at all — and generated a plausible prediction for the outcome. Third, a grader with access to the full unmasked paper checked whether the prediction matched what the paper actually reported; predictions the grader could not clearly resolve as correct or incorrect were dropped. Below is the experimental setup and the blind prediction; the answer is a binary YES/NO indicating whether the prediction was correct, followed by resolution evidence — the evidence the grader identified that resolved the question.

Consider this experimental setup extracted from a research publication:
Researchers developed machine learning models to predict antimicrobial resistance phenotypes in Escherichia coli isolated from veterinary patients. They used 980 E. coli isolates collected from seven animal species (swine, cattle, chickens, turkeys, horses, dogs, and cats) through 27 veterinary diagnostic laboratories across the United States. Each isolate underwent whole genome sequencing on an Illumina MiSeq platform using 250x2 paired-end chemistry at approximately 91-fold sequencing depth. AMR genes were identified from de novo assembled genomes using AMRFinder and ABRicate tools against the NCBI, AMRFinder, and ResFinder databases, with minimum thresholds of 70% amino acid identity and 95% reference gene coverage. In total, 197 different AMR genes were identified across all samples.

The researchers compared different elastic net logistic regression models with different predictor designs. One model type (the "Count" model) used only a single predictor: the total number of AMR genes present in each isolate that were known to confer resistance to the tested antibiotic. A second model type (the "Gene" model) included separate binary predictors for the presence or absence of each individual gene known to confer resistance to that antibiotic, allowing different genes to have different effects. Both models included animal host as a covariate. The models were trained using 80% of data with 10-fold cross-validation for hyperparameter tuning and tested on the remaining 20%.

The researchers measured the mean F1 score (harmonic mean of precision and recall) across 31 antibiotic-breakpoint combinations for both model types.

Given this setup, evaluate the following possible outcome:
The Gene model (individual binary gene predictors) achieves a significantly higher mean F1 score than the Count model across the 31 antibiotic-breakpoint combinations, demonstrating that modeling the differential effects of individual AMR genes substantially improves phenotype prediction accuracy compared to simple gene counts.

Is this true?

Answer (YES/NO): NO